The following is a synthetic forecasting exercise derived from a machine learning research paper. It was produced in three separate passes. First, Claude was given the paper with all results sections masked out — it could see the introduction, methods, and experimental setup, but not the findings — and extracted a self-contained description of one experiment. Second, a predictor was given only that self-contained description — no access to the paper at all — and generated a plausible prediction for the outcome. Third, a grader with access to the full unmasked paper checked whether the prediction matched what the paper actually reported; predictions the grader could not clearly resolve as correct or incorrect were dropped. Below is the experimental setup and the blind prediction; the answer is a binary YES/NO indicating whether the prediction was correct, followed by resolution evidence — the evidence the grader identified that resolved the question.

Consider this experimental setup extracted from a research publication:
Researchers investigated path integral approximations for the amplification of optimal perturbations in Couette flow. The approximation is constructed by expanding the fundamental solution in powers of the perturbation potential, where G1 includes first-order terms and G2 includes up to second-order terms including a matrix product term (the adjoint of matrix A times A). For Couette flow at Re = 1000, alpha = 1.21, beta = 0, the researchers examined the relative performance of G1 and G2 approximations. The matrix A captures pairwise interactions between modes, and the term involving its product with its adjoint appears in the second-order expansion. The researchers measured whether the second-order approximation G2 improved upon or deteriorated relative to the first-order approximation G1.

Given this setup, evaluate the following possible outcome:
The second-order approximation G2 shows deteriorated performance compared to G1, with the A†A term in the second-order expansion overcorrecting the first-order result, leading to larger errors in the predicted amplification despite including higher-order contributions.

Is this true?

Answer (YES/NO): YES